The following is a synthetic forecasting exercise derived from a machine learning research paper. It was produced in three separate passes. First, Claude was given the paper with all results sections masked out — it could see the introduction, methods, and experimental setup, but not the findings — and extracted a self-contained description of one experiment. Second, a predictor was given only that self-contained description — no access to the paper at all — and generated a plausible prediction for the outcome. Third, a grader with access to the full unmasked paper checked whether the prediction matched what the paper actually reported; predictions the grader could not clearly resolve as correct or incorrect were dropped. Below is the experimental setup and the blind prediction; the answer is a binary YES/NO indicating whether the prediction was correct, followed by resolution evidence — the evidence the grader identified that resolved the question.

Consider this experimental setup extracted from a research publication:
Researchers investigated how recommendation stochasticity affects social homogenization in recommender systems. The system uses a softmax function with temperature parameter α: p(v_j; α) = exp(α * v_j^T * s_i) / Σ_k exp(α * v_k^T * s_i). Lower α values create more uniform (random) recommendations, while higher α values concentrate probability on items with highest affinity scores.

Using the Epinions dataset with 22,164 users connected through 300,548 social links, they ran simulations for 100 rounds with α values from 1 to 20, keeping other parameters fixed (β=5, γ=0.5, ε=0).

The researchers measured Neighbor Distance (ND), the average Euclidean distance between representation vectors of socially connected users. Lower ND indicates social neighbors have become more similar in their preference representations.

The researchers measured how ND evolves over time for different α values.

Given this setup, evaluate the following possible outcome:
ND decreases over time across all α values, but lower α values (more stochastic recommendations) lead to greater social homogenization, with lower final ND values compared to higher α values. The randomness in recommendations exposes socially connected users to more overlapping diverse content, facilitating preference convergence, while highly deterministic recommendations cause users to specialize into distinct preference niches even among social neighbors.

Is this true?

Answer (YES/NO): NO